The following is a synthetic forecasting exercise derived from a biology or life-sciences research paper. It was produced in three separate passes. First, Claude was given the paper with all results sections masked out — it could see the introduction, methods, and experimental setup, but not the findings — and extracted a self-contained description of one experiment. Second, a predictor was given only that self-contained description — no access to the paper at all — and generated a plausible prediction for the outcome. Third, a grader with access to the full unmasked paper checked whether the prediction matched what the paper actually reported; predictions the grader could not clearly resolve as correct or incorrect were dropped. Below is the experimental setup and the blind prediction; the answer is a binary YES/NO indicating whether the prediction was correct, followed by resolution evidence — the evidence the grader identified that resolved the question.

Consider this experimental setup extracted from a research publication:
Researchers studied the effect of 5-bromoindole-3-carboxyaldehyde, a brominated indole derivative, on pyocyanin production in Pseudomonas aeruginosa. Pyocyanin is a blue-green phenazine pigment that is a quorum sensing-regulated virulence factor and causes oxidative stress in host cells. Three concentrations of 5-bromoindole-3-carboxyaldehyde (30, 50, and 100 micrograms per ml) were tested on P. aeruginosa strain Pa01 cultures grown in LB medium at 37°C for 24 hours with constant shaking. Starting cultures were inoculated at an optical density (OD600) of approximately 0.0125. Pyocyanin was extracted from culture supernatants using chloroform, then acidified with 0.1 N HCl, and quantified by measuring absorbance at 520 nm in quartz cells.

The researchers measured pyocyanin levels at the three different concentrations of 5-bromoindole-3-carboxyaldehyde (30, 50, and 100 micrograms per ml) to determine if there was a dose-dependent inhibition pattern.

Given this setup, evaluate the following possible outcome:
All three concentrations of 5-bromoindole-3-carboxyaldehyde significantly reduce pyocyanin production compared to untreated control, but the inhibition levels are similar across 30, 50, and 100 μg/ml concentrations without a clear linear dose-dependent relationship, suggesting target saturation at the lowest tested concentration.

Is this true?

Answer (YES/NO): YES